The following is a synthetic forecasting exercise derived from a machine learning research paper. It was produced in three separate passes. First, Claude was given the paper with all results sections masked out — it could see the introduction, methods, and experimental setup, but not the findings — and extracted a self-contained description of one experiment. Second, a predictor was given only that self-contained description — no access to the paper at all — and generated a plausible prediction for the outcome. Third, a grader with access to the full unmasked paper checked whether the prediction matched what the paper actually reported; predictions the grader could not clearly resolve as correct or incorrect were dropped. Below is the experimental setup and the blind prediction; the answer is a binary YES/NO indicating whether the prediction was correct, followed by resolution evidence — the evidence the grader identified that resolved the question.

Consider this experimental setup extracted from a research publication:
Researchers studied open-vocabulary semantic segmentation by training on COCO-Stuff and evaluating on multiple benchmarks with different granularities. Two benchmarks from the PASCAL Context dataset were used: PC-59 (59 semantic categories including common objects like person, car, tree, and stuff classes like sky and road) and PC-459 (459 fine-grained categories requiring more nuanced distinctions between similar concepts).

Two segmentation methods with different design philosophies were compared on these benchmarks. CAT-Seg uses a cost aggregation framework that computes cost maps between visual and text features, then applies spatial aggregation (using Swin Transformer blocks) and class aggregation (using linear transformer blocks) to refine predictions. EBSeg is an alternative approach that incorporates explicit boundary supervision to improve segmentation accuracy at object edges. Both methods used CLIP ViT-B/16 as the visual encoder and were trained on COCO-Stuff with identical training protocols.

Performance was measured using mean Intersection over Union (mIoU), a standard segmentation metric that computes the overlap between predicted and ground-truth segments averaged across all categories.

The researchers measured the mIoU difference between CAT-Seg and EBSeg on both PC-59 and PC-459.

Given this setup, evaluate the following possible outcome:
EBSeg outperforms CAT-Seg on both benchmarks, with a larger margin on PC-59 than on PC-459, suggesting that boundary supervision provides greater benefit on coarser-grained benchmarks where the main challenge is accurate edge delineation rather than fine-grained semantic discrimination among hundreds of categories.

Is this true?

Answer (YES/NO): NO